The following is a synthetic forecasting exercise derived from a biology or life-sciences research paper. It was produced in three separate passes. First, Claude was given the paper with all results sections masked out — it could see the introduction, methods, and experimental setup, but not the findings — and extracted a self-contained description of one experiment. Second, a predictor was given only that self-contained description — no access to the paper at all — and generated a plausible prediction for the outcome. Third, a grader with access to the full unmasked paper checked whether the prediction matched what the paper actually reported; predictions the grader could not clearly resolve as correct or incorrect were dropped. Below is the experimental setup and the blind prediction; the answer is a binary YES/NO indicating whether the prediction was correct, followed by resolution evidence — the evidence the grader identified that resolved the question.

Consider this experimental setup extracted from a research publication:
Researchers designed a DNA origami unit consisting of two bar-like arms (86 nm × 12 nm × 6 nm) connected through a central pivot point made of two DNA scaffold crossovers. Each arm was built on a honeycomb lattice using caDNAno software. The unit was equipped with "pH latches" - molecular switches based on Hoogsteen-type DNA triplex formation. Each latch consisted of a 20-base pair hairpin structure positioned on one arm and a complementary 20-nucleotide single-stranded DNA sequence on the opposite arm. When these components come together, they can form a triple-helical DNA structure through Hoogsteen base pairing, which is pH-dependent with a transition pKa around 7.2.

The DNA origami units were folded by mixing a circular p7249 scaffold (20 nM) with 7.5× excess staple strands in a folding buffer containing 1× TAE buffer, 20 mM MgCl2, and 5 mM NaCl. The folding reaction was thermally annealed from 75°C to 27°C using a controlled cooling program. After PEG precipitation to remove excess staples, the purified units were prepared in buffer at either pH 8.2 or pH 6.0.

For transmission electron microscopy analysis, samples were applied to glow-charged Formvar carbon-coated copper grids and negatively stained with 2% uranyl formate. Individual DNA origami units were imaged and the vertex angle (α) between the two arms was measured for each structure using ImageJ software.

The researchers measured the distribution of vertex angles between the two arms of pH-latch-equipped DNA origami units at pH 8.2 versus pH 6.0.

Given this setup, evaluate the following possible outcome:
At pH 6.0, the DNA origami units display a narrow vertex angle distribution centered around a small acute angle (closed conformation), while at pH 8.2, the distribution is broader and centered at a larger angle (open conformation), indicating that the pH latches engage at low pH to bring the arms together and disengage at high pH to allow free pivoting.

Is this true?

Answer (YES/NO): YES